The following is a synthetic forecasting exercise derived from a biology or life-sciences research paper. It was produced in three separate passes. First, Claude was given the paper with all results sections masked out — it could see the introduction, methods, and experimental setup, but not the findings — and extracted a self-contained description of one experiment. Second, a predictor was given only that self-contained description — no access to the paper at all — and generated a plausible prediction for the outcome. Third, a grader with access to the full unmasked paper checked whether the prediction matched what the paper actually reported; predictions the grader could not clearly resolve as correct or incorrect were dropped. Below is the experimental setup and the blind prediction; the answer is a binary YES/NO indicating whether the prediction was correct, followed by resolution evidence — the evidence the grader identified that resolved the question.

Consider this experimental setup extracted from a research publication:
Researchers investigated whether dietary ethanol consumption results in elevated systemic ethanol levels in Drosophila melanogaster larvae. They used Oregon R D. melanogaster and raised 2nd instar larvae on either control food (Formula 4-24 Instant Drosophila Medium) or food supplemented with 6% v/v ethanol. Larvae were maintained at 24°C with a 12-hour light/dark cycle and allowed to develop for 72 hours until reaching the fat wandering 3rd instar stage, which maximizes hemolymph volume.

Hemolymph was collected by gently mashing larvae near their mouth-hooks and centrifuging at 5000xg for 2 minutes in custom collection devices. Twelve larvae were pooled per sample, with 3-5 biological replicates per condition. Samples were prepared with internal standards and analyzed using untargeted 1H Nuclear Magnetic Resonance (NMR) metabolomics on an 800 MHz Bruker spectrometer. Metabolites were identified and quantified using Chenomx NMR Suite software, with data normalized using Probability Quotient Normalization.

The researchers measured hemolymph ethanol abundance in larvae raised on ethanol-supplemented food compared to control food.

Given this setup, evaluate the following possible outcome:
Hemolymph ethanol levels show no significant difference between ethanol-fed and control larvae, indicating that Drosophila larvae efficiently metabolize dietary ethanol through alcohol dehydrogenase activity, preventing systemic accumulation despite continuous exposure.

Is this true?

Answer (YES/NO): YES